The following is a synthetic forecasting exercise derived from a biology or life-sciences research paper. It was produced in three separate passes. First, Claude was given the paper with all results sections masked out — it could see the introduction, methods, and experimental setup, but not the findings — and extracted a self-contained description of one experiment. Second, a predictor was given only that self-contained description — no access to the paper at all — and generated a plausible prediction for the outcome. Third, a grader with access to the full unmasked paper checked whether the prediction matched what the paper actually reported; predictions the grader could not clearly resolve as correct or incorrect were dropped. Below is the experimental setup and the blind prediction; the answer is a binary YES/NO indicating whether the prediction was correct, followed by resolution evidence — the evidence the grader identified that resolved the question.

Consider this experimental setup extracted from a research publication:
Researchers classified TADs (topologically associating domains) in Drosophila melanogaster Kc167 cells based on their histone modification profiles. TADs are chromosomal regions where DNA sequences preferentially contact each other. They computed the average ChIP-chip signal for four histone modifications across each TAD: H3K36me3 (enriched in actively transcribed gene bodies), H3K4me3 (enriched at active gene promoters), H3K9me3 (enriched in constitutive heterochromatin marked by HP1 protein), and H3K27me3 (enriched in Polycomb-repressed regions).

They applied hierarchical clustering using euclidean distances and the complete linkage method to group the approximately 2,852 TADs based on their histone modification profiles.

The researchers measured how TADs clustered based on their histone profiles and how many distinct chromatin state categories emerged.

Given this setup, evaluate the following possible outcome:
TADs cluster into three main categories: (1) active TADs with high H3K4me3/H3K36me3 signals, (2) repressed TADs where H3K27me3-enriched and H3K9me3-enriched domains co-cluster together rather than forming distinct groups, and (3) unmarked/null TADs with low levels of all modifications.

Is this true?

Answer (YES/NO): NO